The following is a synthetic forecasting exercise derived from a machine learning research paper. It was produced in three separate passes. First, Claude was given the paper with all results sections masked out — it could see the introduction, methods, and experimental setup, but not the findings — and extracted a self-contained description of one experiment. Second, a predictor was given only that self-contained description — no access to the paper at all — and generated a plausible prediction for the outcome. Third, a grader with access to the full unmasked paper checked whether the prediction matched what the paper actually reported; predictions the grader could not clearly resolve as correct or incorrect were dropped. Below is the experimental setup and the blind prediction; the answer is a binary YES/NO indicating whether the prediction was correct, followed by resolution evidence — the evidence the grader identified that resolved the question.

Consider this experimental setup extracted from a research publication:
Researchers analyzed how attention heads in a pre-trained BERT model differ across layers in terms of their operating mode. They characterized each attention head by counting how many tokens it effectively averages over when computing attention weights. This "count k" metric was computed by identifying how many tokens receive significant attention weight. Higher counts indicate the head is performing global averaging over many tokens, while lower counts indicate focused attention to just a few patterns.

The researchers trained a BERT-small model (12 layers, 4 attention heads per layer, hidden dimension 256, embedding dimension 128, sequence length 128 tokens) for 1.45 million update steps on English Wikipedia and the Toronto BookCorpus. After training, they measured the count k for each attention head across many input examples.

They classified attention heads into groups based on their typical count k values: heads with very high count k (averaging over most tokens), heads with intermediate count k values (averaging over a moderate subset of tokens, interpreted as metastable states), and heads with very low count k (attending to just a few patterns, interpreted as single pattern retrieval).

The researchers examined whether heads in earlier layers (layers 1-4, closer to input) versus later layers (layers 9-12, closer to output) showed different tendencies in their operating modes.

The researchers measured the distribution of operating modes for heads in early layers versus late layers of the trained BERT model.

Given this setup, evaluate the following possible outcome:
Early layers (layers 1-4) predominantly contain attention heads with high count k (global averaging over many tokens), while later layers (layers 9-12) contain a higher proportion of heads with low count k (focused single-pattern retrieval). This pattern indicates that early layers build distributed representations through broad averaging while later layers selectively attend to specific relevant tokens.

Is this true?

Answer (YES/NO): NO